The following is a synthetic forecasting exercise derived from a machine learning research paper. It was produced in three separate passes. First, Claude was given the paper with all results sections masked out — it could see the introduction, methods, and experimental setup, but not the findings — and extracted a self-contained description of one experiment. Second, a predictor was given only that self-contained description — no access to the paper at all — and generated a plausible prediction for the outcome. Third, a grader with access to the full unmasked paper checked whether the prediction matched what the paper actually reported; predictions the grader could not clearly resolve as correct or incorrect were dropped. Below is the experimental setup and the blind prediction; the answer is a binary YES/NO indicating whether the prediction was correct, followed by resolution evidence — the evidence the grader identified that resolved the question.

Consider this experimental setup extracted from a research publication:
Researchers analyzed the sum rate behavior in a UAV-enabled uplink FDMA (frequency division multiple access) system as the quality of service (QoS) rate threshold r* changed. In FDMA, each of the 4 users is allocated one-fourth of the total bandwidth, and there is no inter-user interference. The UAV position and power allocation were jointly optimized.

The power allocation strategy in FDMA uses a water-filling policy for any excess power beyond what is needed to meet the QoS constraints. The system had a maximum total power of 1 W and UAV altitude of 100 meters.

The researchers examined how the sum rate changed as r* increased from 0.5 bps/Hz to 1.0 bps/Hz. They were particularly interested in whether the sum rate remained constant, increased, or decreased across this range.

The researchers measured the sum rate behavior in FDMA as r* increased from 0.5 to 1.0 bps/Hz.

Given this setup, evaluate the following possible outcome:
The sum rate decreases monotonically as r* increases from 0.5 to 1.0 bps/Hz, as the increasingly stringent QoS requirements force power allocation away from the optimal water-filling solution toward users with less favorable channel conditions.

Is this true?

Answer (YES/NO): NO